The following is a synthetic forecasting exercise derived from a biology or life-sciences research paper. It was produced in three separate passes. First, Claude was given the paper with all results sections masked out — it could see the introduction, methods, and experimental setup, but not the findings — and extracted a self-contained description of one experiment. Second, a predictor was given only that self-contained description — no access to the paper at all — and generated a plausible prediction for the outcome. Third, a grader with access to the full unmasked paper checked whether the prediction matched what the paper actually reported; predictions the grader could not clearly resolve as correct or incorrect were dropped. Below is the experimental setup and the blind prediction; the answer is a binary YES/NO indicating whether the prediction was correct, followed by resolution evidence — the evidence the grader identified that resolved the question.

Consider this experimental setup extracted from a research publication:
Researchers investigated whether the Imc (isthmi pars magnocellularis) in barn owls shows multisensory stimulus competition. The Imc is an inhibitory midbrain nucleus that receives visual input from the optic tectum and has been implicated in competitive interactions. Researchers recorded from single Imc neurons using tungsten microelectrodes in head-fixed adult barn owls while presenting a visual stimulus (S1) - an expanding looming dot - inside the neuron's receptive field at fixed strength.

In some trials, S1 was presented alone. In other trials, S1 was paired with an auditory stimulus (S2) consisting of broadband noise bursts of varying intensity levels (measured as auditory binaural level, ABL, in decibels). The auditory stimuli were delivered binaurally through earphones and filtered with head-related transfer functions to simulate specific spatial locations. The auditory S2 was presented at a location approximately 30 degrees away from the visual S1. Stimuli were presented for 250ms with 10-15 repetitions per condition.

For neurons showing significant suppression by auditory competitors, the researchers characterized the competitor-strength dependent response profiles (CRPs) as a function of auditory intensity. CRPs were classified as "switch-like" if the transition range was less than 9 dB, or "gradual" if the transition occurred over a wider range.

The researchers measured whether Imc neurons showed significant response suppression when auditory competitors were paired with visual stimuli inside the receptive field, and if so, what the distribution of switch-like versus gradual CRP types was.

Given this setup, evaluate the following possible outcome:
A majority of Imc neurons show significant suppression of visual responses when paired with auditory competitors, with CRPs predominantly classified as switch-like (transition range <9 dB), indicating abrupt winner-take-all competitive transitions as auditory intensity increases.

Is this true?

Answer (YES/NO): NO